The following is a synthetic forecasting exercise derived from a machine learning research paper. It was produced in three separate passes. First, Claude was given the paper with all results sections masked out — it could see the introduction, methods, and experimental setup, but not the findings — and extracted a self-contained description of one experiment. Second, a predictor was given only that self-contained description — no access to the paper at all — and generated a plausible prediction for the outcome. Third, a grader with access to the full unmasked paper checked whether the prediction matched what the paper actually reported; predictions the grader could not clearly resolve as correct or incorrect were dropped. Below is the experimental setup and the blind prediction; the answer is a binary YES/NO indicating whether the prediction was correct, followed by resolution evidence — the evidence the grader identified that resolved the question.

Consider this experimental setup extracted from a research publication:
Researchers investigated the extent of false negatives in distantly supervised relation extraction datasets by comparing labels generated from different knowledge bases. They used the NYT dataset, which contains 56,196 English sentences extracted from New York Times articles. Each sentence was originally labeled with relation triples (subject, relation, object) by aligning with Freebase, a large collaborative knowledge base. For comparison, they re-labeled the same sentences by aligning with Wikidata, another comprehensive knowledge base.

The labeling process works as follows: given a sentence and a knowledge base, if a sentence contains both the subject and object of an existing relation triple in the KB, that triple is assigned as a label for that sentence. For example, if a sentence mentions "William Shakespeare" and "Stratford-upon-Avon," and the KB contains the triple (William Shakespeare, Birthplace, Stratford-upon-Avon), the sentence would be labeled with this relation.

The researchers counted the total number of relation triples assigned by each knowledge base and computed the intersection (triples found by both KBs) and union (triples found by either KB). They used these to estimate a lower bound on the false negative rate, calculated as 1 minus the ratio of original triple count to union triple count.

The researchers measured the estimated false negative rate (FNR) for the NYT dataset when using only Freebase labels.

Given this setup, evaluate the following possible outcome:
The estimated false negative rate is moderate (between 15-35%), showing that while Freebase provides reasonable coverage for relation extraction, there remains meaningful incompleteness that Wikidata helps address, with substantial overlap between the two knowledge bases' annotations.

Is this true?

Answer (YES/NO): NO